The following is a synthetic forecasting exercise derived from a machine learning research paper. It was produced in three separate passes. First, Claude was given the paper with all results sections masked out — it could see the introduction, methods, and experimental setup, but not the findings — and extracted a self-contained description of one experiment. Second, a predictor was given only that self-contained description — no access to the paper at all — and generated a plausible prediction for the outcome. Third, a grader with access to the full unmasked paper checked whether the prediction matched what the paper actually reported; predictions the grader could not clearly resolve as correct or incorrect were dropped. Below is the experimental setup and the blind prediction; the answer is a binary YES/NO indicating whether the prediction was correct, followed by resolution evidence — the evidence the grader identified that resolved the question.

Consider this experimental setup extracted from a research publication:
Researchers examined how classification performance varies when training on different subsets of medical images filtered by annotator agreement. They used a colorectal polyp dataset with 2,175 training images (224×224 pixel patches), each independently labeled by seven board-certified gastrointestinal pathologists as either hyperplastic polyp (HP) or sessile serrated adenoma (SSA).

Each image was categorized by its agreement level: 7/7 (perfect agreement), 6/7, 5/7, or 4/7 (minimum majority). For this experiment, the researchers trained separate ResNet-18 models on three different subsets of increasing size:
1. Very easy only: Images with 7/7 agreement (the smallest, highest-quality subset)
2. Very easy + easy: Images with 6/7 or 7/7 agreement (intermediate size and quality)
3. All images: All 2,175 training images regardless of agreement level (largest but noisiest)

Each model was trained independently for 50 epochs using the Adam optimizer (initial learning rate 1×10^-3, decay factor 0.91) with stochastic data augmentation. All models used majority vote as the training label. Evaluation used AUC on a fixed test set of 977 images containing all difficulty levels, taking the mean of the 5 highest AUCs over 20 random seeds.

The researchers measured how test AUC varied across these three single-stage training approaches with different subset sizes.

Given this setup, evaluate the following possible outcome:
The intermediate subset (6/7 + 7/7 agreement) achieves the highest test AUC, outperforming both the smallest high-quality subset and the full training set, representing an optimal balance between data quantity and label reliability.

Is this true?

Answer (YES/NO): YES